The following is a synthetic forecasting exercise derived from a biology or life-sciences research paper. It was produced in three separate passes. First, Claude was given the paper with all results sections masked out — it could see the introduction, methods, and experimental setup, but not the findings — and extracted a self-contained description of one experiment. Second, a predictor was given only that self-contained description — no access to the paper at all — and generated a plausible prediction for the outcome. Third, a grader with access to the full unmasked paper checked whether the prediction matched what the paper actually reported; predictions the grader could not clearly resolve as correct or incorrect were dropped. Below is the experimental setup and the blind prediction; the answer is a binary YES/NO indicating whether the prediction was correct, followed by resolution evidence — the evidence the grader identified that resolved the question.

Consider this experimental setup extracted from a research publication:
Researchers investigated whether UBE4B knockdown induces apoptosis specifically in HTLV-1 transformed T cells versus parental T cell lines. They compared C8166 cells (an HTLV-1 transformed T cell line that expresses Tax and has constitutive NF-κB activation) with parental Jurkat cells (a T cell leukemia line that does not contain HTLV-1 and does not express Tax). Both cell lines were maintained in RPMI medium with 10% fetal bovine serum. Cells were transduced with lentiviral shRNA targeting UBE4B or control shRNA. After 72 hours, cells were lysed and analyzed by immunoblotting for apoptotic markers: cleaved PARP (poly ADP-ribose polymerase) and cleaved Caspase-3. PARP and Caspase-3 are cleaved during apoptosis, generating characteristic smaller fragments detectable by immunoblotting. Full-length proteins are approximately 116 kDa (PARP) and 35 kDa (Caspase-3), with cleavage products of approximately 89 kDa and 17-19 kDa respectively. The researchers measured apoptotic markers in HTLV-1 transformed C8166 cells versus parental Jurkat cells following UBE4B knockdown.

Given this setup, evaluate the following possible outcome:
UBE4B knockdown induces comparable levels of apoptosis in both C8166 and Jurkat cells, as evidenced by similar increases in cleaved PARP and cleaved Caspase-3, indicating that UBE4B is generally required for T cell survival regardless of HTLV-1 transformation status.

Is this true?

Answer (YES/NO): NO